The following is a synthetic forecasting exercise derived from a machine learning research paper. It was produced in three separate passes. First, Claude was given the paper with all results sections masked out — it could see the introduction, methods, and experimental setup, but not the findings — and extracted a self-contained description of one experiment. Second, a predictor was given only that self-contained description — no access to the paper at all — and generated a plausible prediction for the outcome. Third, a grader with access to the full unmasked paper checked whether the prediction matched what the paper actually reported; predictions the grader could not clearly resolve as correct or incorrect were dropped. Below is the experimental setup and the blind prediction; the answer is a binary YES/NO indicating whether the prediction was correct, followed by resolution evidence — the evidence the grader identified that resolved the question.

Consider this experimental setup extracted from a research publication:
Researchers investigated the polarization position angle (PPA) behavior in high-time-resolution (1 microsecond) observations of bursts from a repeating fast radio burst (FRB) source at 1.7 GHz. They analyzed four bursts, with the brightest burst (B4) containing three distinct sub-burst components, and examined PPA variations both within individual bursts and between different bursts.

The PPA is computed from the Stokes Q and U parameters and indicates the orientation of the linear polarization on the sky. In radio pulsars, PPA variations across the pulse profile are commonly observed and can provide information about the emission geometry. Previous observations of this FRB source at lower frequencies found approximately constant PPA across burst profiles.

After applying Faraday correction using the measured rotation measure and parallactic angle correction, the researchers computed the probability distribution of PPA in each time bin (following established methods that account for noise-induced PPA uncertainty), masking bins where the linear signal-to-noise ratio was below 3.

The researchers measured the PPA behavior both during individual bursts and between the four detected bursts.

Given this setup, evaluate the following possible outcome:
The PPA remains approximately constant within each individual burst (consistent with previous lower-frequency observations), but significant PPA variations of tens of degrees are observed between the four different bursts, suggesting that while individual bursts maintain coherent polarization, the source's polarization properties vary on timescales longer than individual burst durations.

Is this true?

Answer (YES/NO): NO